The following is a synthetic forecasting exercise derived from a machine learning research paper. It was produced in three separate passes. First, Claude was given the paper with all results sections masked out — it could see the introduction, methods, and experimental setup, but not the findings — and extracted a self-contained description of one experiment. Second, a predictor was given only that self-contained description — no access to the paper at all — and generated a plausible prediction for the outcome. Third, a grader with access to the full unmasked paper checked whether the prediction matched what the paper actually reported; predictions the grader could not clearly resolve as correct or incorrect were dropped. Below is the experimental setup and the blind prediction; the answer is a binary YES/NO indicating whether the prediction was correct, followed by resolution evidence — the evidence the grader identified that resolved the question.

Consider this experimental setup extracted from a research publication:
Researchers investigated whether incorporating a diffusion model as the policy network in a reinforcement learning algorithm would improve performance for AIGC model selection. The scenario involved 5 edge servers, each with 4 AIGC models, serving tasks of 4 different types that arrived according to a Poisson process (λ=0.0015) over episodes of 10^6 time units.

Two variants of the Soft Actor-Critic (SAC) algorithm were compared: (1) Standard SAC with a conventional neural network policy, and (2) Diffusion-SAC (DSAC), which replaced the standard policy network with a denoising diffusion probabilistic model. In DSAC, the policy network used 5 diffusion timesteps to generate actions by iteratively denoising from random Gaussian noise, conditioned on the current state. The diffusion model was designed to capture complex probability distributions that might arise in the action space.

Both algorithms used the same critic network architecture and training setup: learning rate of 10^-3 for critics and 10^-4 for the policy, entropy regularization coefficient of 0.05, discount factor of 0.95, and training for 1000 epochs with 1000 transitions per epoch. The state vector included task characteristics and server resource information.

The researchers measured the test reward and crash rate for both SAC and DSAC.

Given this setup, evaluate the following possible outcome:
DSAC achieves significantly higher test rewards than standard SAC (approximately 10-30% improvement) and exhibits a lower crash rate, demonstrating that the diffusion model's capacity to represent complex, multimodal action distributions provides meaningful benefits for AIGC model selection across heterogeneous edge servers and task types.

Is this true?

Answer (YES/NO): NO